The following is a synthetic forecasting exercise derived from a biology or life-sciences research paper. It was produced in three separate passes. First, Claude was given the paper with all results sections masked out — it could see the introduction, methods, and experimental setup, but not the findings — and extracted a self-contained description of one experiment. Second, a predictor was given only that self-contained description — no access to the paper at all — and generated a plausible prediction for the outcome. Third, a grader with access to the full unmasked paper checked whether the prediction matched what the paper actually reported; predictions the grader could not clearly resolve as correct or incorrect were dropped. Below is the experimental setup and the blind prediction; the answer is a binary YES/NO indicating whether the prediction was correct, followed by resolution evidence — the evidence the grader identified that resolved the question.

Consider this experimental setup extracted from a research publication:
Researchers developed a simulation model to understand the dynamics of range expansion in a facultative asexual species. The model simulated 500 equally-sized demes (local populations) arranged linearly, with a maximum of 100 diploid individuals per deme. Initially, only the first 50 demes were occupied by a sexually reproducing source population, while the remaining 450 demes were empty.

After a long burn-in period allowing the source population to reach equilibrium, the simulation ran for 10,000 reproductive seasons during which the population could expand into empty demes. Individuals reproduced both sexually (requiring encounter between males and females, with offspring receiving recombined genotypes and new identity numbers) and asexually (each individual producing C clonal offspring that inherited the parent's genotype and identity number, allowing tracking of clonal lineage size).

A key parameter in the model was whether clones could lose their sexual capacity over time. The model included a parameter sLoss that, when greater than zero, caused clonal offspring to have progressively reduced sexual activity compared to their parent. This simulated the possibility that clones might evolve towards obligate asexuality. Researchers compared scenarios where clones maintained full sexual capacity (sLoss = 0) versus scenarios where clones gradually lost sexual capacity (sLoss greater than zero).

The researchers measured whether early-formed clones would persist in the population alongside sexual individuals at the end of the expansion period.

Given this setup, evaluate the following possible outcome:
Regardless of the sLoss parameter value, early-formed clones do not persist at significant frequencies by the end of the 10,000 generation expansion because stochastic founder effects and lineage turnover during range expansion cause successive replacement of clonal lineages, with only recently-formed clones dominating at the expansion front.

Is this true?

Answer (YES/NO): NO